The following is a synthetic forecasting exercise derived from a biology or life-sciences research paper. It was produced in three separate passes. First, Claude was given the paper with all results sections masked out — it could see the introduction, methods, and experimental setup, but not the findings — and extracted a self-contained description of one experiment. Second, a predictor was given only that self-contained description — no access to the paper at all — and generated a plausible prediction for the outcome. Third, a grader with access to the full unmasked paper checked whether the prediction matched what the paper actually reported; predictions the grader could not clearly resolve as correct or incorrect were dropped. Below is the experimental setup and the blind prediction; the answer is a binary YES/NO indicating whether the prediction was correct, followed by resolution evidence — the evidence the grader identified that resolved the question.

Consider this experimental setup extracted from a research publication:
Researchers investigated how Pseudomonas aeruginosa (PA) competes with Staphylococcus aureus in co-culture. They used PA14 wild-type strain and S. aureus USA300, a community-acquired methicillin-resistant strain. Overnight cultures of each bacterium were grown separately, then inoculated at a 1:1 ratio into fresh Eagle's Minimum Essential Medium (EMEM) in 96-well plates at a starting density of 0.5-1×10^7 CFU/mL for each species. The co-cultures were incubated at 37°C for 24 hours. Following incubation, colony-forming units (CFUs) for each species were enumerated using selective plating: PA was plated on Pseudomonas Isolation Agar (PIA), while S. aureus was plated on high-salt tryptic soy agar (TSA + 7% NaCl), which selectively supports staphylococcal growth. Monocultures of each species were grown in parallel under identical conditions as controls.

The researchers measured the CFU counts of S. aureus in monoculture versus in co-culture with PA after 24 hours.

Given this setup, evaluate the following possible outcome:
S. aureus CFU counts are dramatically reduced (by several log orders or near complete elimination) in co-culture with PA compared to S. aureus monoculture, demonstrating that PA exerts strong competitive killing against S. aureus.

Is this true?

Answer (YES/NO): NO